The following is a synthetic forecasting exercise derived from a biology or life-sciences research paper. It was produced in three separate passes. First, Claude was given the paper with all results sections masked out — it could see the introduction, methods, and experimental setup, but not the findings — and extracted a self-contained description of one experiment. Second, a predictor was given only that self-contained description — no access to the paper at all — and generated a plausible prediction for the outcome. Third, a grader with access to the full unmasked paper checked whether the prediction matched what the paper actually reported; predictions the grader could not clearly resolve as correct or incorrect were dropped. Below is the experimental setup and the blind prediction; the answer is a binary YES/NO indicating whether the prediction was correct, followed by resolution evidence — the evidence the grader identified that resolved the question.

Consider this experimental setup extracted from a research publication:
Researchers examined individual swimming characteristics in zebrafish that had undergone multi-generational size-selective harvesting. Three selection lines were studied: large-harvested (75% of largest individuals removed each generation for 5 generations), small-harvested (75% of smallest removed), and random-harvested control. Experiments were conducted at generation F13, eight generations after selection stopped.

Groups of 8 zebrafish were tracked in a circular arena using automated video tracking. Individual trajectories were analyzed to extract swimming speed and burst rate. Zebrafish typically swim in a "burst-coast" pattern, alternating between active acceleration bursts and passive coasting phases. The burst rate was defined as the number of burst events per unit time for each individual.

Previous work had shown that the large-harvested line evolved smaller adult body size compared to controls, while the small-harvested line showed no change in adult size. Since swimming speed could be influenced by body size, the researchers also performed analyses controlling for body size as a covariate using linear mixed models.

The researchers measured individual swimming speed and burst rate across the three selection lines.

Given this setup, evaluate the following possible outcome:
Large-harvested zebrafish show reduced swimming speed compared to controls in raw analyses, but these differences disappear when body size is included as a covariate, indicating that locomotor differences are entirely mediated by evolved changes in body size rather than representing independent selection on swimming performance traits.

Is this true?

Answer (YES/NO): NO